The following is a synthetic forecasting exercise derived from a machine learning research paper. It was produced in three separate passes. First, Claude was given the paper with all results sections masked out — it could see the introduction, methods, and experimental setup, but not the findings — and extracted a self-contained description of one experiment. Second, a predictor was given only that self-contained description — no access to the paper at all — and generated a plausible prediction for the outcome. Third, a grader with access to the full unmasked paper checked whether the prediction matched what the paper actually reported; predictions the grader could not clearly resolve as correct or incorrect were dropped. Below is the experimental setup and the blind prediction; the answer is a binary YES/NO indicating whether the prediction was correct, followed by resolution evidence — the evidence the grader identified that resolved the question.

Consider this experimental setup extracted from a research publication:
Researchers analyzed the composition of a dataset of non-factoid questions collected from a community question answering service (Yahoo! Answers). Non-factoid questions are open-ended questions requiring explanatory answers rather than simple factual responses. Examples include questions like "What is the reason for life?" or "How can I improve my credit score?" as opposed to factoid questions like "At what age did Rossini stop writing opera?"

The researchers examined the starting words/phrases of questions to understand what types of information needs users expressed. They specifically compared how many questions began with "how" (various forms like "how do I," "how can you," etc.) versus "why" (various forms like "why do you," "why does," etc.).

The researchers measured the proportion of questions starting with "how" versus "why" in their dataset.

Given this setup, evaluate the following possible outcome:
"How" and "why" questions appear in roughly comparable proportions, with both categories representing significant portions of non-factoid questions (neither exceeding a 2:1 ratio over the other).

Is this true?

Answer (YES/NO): YES